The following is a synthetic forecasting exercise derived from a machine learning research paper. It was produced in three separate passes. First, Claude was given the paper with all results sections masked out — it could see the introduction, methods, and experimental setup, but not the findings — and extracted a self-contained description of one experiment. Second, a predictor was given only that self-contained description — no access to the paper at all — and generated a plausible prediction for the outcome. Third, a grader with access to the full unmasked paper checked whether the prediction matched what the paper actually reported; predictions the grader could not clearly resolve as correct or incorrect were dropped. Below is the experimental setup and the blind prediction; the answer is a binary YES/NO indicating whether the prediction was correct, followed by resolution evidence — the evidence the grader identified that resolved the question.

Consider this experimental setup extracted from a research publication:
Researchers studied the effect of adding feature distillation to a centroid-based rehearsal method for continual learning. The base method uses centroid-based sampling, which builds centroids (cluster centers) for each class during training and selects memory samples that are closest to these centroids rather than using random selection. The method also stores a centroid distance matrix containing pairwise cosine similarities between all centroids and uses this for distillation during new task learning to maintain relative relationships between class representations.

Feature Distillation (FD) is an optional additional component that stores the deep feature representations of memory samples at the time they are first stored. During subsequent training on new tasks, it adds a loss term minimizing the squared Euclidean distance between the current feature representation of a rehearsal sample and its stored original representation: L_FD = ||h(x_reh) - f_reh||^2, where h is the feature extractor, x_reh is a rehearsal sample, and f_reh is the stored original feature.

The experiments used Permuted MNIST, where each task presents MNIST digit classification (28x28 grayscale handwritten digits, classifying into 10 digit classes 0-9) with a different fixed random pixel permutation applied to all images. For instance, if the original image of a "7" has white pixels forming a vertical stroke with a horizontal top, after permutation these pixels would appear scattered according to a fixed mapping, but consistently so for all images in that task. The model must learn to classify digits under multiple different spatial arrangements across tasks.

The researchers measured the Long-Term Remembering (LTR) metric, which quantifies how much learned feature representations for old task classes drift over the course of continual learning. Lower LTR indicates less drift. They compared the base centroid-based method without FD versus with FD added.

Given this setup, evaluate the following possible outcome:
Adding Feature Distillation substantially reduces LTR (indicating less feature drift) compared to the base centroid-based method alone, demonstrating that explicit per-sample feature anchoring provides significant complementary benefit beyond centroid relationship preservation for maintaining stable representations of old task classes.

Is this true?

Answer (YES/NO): YES